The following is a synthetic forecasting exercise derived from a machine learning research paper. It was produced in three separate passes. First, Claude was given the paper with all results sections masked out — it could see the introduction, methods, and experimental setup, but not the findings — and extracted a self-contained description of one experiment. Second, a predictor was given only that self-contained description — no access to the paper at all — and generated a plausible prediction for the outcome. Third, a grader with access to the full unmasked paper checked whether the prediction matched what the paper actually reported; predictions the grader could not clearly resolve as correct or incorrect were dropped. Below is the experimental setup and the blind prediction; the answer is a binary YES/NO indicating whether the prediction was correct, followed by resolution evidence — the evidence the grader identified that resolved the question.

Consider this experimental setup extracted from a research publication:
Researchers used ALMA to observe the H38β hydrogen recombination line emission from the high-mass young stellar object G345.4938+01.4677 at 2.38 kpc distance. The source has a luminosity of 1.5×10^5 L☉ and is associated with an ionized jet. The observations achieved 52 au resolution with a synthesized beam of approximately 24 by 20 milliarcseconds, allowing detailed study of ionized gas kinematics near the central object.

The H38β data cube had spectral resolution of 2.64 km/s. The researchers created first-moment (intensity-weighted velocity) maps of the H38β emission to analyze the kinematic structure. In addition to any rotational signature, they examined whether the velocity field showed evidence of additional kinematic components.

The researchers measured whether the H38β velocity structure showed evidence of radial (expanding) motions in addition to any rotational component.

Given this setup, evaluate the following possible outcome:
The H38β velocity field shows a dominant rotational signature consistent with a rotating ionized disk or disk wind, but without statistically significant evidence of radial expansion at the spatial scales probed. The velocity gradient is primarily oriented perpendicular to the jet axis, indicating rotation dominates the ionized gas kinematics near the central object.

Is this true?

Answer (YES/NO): NO